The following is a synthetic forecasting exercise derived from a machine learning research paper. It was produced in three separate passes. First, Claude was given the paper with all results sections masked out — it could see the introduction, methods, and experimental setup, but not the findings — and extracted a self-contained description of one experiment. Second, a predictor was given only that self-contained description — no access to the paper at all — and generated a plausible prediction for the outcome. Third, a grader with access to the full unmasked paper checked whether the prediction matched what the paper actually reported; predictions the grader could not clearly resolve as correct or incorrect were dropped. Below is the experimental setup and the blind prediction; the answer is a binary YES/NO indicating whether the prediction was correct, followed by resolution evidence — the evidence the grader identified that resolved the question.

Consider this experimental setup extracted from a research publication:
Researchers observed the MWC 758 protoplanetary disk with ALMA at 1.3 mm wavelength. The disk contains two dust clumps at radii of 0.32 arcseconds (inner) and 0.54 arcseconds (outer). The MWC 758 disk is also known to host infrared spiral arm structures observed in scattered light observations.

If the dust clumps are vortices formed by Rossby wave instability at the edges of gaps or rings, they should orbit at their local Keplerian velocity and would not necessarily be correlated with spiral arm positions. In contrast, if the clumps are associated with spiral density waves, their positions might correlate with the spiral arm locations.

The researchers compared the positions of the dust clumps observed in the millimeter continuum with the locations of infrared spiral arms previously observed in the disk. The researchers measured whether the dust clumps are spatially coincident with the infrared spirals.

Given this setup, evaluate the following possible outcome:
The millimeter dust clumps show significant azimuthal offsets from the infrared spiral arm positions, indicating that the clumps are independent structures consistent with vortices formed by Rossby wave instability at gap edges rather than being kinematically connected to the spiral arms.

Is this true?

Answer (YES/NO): NO